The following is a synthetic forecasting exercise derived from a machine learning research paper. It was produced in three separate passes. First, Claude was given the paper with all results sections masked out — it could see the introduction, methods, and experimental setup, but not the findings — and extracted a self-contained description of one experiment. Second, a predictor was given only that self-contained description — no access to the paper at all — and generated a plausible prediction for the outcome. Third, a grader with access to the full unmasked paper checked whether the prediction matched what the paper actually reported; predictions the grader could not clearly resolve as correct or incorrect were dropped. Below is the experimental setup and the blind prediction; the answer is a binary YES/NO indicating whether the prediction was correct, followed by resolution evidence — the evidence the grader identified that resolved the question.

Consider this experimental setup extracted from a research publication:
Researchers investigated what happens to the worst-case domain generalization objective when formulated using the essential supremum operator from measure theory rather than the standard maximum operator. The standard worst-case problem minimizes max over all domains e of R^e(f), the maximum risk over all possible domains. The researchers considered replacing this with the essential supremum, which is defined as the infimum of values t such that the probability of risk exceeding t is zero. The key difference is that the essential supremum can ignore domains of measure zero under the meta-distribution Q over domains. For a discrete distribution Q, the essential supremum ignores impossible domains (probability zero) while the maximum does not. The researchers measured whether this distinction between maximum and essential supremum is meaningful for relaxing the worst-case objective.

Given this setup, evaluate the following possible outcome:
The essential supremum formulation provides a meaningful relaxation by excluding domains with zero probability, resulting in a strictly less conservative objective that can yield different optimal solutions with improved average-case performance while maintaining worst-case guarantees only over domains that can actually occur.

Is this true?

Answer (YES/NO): NO